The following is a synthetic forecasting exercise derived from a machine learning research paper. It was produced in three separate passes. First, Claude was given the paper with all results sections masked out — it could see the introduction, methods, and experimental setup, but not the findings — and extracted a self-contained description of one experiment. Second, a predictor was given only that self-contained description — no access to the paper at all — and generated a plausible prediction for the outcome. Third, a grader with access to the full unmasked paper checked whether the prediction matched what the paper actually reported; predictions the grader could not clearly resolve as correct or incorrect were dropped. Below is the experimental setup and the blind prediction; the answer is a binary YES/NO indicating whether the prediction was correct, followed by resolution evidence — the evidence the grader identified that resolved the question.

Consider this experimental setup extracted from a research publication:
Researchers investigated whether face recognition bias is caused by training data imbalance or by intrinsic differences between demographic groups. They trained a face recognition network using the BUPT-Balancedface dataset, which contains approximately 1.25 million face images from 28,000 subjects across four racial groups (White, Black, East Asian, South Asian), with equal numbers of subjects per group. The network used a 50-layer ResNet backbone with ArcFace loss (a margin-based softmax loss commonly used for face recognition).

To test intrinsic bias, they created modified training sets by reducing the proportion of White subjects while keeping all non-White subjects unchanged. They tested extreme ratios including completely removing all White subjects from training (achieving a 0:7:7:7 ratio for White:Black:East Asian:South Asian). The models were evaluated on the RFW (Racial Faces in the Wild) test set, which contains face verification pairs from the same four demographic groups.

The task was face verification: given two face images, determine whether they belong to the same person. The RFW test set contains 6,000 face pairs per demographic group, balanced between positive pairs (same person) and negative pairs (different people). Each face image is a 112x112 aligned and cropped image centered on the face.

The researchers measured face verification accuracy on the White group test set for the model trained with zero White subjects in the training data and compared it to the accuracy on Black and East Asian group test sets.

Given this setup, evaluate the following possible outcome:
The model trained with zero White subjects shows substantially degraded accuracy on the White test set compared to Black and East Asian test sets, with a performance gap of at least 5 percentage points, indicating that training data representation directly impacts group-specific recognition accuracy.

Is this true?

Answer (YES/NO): NO